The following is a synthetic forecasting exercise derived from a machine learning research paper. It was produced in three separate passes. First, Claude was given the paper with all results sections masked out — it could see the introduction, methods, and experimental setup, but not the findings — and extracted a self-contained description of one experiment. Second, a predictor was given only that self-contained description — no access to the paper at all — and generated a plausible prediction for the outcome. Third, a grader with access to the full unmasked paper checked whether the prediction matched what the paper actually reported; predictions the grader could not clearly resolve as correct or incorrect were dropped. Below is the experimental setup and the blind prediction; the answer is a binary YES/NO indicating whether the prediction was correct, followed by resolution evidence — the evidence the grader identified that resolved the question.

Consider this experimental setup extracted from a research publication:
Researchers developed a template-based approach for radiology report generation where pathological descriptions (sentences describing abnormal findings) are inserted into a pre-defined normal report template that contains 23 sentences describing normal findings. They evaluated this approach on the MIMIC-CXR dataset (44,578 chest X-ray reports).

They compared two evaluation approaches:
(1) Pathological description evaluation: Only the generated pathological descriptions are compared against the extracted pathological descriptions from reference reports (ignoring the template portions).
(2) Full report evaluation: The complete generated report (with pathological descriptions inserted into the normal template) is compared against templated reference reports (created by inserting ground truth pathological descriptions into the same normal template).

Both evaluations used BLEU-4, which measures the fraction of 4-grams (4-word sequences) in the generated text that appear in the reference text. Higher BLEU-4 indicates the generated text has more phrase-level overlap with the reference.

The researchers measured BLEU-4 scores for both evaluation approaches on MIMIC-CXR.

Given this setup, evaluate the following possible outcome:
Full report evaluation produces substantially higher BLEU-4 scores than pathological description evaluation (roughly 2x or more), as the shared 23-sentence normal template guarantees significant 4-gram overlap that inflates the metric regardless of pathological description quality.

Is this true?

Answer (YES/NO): YES